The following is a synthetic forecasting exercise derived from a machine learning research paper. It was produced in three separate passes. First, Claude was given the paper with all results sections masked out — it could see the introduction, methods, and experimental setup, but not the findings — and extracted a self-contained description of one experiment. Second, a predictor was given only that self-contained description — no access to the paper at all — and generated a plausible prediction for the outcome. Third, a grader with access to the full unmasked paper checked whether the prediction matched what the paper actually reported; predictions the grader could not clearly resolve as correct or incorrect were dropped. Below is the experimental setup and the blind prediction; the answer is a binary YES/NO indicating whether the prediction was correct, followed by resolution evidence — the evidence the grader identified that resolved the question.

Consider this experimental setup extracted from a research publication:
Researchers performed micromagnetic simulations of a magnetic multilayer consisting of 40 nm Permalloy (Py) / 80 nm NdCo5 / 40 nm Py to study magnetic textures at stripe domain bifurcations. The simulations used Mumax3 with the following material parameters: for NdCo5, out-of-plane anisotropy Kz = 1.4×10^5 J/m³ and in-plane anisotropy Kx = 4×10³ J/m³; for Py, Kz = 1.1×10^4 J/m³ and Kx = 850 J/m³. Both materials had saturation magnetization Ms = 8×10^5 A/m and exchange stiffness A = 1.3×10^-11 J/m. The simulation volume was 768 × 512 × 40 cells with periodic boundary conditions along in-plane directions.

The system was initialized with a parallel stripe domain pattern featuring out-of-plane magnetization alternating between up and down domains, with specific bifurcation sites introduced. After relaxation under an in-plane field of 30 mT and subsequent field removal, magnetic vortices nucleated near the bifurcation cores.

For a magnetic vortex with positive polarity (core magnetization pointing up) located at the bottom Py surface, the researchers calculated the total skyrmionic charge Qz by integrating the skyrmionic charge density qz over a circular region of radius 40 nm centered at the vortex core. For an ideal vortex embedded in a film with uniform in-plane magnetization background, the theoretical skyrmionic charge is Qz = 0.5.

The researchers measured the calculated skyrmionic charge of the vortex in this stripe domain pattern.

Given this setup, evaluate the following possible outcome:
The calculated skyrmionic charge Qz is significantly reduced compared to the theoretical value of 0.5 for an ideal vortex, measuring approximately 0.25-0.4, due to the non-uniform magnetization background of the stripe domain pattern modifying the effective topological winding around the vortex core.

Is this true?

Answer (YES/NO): NO